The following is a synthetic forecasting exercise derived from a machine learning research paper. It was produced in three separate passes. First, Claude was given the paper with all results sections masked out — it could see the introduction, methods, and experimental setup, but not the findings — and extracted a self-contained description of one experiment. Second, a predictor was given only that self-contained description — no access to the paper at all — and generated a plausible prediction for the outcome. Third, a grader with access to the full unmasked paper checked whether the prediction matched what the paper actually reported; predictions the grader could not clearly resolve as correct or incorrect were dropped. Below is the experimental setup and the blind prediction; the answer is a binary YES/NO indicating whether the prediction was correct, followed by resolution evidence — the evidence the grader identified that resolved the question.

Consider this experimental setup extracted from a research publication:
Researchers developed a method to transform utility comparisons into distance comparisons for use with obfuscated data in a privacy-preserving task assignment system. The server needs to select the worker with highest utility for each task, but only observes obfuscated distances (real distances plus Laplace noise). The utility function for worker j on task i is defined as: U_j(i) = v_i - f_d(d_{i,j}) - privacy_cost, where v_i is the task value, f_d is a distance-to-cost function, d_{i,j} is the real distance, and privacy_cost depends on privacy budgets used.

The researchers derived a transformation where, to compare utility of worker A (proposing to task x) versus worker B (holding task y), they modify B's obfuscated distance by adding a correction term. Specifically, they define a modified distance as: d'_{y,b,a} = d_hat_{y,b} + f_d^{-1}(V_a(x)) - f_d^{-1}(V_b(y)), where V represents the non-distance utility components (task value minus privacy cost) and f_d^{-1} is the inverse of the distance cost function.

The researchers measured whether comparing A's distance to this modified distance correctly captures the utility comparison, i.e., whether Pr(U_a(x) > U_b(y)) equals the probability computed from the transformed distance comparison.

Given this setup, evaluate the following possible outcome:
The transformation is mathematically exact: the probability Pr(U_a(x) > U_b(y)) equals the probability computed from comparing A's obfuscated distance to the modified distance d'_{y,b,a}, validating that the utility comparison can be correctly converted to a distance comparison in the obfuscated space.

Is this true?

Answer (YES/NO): YES